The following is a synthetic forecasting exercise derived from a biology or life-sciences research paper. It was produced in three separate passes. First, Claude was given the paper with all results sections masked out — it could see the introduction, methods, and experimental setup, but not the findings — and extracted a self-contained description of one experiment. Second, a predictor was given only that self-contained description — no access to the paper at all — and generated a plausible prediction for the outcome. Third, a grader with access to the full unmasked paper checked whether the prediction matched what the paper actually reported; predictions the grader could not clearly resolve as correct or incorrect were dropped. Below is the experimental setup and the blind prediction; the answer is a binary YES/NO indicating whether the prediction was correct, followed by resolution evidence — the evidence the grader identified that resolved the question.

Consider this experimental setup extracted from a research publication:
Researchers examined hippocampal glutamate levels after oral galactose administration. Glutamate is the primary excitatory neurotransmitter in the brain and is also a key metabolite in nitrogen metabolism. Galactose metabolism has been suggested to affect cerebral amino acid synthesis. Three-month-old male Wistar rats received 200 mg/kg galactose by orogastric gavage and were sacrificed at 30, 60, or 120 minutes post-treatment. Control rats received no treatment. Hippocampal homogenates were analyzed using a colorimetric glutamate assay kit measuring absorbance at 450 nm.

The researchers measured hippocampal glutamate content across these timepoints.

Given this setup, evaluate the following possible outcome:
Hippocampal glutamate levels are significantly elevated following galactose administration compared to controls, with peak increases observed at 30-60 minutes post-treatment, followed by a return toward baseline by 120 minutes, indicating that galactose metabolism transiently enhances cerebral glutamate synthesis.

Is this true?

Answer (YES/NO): NO